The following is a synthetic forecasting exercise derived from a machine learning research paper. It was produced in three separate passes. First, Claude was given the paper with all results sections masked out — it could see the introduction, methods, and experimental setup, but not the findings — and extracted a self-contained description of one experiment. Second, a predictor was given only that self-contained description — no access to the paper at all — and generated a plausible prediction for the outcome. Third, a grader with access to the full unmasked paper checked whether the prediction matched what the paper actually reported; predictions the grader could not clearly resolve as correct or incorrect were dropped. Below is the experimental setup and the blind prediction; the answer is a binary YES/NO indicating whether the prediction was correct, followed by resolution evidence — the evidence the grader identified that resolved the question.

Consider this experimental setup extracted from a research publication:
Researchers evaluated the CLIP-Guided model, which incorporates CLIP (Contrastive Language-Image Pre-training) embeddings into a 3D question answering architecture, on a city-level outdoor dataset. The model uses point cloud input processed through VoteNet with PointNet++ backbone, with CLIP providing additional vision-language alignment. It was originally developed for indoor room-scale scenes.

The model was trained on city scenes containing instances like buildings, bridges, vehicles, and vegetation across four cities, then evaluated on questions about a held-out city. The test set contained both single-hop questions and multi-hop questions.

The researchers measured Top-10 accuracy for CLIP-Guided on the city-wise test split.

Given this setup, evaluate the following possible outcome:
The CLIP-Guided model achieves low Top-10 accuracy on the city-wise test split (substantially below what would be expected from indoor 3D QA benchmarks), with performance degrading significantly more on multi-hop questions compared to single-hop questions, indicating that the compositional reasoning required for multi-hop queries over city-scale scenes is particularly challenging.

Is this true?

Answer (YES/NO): NO